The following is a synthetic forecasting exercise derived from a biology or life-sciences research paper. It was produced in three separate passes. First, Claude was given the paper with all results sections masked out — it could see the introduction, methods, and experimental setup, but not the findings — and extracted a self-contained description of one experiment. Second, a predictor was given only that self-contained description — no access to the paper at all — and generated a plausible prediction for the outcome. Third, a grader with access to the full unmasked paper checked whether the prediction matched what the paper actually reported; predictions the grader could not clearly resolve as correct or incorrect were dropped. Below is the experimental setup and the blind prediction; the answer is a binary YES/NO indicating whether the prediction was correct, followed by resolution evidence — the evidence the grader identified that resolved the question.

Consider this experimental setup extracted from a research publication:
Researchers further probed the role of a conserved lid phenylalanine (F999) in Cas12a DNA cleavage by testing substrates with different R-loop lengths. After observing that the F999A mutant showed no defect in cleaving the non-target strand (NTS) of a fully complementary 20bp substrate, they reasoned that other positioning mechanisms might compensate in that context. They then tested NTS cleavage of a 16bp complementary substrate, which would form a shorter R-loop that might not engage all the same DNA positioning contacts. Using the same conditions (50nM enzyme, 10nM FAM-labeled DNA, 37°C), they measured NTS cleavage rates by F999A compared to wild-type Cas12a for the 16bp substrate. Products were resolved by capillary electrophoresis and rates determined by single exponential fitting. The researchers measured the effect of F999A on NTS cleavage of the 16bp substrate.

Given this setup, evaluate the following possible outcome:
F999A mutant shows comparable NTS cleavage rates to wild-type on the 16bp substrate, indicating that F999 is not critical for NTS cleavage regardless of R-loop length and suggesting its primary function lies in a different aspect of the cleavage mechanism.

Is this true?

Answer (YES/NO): NO